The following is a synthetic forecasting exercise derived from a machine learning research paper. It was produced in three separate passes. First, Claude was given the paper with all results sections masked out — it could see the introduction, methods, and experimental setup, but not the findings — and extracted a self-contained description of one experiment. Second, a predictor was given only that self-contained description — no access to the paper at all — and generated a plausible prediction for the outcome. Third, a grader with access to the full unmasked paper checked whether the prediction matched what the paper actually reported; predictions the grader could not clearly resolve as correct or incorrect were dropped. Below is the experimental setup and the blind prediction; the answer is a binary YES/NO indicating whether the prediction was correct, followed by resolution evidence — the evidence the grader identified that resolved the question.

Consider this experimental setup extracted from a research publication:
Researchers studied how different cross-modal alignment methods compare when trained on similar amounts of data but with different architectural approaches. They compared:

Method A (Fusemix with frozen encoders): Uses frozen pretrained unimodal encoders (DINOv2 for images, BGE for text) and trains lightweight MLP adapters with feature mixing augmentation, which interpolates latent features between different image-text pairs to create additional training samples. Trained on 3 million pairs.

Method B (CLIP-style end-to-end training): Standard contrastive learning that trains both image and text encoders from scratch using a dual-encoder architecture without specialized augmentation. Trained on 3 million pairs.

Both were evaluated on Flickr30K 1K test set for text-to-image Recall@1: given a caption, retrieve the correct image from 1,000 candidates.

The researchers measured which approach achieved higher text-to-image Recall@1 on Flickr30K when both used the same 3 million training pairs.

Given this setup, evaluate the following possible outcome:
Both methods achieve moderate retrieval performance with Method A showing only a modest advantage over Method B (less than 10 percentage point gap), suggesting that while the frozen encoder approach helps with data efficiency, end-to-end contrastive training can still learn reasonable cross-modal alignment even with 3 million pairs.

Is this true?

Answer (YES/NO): YES